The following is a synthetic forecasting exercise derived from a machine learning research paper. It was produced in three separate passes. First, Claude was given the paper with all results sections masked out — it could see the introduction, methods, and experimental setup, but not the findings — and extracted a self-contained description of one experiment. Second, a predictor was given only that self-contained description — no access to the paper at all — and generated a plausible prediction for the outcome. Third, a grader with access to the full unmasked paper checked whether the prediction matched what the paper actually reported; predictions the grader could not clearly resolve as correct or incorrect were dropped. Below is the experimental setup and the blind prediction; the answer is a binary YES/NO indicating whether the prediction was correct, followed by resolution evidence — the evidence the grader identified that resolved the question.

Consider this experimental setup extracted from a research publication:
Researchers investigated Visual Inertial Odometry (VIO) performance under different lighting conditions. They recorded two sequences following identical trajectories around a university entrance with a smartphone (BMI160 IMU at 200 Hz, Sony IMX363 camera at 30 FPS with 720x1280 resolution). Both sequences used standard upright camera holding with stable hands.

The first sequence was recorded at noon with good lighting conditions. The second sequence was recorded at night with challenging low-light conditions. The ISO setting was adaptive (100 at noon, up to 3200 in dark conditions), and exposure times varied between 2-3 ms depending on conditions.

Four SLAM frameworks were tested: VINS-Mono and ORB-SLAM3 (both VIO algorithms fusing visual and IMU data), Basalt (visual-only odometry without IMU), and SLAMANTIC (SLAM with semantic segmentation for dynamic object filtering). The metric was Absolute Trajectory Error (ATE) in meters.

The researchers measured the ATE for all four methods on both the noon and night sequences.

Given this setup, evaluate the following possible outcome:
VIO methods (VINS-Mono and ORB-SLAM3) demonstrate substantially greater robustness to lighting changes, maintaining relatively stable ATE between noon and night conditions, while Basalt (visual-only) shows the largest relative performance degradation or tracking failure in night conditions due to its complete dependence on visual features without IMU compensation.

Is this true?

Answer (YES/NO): NO